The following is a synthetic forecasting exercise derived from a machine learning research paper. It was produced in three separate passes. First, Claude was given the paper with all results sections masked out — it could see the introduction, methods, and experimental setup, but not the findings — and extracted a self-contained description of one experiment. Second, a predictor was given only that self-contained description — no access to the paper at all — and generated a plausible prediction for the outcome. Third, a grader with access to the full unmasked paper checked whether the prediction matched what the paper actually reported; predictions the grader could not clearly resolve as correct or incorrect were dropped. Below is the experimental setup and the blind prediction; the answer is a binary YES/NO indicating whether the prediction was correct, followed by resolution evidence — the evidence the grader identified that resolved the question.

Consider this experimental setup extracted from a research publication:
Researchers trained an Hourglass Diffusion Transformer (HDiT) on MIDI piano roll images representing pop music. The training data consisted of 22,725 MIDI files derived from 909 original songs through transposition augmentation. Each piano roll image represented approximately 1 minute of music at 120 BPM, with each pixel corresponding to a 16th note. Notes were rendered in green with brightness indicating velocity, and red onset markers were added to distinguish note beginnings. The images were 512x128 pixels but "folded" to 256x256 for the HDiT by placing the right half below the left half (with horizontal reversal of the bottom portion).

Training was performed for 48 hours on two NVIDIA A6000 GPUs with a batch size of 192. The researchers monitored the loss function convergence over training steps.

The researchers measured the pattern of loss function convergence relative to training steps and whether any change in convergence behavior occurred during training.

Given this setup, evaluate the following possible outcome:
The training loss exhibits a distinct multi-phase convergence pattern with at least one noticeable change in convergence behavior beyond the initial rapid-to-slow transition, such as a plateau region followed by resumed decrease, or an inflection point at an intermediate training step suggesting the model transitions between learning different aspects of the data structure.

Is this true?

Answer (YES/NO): YES